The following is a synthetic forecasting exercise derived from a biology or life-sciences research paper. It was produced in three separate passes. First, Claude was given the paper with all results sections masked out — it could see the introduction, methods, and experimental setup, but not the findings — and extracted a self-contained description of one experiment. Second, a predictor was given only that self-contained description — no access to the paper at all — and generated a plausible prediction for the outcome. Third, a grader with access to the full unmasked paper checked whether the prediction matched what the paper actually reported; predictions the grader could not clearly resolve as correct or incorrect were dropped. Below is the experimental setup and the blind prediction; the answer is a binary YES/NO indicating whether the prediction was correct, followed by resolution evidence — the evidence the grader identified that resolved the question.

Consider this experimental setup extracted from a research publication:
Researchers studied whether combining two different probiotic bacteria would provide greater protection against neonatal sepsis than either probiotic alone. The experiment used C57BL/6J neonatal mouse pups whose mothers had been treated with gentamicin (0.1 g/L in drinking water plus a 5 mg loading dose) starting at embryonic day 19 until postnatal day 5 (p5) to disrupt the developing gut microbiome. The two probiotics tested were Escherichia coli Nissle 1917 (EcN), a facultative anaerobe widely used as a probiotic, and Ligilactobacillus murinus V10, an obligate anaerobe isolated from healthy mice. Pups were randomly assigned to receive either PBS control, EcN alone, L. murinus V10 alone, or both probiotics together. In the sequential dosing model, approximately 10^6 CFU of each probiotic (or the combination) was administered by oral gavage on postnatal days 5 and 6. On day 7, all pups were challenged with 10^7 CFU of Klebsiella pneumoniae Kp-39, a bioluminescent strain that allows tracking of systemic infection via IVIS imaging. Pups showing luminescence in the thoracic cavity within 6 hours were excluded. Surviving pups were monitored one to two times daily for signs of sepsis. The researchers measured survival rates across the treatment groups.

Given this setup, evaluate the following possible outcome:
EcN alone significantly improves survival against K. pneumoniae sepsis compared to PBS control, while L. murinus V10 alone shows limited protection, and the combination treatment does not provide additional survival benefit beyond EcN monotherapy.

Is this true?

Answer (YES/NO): YES